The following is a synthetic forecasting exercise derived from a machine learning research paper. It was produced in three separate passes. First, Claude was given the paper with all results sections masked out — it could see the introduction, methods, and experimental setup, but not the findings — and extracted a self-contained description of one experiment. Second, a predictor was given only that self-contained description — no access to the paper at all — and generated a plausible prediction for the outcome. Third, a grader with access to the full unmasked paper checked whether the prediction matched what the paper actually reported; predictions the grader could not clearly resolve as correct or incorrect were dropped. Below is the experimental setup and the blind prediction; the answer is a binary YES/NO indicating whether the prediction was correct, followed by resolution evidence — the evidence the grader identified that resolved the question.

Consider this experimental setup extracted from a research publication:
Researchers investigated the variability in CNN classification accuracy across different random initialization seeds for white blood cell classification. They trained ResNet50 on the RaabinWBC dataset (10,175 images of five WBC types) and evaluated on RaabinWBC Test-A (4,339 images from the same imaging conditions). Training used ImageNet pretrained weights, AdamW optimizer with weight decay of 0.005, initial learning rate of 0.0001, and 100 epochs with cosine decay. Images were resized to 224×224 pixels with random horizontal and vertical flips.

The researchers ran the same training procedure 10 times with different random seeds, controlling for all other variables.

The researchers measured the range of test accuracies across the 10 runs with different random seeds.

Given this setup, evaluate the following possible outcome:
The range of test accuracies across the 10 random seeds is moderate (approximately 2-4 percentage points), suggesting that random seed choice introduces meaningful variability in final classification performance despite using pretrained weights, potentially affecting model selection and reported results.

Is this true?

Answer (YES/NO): NO